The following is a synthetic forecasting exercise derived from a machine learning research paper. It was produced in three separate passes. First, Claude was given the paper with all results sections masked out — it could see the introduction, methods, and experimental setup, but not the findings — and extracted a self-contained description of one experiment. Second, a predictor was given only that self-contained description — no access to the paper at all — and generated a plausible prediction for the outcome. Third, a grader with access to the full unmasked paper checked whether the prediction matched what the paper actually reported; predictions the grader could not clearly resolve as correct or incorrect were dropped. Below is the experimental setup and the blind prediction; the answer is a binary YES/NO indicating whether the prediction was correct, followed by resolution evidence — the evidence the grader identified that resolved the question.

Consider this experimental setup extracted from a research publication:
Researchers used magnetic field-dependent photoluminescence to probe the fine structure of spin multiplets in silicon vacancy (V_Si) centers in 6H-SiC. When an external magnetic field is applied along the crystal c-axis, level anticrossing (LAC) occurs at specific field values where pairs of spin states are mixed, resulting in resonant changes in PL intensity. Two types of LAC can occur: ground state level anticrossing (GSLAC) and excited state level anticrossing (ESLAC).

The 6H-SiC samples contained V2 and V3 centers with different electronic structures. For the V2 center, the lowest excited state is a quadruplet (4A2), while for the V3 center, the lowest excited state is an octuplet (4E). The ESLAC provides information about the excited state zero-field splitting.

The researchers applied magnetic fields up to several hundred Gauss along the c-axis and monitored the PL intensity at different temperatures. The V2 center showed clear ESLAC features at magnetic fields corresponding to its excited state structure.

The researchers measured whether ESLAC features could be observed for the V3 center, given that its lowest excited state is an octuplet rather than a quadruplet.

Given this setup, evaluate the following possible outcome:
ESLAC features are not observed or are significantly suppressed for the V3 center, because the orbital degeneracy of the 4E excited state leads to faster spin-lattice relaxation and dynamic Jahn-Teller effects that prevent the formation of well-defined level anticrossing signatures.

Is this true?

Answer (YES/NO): NO